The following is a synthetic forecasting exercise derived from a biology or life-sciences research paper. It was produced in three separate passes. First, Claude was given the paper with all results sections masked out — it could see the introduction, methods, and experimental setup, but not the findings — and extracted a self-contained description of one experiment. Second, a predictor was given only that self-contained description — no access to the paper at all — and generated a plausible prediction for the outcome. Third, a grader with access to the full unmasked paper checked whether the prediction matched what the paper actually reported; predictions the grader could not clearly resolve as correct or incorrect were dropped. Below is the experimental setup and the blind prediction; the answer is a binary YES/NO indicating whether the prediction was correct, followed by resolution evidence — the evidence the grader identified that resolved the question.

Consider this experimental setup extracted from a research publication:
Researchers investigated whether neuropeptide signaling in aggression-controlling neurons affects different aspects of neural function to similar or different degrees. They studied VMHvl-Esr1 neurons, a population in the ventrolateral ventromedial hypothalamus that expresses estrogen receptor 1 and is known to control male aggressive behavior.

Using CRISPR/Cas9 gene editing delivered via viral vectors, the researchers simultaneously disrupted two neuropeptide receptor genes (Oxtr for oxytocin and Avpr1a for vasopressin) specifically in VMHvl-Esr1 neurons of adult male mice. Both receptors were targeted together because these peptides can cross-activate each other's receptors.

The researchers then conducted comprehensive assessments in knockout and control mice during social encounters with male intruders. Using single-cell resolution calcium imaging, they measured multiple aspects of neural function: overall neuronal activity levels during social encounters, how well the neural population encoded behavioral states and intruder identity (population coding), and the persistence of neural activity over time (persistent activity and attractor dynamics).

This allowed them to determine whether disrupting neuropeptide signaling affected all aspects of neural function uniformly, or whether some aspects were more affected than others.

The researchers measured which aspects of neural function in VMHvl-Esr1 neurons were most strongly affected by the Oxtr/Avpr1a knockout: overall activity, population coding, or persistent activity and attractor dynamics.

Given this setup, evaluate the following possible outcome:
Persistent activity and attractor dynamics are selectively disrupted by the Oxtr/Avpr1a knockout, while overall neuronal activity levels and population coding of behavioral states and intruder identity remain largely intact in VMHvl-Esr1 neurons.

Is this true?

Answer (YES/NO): YES